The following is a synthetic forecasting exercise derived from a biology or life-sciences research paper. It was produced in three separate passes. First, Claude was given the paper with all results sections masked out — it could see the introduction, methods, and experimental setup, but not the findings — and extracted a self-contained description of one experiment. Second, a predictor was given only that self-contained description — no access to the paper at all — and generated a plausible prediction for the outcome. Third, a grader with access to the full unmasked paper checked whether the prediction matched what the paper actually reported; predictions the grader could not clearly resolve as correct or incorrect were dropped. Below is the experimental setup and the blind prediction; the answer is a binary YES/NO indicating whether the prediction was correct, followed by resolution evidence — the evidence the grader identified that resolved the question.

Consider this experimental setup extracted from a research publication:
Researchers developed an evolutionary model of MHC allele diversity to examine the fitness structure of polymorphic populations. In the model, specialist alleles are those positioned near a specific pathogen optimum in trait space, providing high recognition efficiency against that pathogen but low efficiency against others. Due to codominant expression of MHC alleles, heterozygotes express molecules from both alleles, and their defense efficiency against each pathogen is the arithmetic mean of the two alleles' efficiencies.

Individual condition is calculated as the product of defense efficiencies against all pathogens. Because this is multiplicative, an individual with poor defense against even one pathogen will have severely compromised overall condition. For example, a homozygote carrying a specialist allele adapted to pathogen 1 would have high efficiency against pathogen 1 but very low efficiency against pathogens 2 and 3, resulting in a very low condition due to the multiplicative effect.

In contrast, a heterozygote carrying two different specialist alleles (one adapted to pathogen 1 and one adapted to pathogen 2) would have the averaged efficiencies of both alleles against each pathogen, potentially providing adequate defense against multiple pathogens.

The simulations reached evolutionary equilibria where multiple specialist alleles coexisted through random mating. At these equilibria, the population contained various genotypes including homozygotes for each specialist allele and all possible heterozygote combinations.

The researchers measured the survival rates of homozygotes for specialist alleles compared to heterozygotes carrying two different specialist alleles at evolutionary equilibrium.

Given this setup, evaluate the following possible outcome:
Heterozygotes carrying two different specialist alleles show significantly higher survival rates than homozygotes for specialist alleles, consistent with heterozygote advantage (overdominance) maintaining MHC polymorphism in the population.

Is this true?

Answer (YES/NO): YES